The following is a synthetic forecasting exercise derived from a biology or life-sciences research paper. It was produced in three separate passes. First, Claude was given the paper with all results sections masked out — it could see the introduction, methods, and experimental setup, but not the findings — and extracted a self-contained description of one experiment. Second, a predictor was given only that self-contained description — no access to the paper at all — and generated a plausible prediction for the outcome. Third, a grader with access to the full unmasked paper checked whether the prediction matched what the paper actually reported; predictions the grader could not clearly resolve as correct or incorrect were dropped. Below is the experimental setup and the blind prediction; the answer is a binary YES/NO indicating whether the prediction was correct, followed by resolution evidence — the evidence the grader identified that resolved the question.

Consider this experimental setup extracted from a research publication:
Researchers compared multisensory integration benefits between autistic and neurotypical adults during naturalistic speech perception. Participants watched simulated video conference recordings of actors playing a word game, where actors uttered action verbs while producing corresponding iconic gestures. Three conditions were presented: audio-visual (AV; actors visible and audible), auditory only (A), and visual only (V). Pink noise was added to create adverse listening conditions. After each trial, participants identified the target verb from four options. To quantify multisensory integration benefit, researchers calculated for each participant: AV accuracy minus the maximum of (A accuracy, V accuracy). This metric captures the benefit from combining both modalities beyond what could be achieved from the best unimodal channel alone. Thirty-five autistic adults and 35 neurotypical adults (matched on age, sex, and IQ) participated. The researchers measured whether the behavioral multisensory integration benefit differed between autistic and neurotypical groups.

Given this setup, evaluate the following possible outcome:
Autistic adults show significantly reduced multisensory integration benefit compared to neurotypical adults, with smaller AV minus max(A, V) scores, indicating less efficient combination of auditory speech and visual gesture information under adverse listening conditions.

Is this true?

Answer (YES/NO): NO